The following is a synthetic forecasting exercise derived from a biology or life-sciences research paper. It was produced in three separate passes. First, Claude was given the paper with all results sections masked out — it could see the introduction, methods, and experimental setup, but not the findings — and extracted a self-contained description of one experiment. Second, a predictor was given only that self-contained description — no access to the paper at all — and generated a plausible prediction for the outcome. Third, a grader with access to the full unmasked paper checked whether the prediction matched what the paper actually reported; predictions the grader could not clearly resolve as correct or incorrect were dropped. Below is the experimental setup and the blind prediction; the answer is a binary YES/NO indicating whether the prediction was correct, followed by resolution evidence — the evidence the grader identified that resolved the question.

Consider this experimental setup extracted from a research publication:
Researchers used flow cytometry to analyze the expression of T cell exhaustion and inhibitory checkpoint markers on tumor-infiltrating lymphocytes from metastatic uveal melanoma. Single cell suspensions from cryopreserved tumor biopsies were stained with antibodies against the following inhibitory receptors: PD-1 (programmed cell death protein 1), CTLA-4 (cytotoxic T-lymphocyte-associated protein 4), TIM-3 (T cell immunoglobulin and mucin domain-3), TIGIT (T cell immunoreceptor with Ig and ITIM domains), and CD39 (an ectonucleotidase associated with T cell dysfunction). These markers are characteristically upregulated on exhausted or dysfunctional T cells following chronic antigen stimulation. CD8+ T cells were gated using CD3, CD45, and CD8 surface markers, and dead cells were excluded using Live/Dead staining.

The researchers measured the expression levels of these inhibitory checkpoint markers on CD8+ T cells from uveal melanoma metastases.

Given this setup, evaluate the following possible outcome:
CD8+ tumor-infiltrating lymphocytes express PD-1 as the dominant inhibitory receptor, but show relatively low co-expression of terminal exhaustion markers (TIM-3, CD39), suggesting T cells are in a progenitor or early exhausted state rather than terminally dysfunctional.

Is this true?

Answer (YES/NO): NO